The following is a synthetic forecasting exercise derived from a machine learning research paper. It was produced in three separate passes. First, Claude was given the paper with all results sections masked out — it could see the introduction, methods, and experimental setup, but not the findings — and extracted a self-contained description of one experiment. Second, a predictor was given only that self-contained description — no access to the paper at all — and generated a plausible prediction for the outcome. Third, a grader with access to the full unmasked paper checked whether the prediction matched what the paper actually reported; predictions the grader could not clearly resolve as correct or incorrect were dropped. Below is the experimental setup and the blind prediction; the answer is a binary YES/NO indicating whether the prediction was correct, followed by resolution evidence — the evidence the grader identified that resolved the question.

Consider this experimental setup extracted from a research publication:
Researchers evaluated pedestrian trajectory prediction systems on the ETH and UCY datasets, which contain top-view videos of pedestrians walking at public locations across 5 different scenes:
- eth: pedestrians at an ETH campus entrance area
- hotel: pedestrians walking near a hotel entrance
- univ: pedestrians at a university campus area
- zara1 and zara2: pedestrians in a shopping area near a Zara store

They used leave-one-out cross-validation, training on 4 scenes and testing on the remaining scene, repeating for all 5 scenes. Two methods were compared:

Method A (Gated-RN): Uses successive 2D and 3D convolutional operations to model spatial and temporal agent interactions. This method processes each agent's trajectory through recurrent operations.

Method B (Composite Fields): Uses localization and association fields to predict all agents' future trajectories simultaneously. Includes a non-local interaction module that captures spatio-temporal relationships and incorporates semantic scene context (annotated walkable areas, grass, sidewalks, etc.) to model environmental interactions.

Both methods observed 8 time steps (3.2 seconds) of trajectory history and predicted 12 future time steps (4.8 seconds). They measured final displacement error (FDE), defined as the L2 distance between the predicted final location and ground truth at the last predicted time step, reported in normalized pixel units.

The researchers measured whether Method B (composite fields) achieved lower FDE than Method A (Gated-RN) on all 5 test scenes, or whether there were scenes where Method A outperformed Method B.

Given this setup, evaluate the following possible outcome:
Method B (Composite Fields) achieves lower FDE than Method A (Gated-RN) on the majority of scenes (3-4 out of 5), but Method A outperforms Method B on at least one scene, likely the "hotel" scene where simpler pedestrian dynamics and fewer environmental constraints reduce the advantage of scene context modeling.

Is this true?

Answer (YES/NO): NO